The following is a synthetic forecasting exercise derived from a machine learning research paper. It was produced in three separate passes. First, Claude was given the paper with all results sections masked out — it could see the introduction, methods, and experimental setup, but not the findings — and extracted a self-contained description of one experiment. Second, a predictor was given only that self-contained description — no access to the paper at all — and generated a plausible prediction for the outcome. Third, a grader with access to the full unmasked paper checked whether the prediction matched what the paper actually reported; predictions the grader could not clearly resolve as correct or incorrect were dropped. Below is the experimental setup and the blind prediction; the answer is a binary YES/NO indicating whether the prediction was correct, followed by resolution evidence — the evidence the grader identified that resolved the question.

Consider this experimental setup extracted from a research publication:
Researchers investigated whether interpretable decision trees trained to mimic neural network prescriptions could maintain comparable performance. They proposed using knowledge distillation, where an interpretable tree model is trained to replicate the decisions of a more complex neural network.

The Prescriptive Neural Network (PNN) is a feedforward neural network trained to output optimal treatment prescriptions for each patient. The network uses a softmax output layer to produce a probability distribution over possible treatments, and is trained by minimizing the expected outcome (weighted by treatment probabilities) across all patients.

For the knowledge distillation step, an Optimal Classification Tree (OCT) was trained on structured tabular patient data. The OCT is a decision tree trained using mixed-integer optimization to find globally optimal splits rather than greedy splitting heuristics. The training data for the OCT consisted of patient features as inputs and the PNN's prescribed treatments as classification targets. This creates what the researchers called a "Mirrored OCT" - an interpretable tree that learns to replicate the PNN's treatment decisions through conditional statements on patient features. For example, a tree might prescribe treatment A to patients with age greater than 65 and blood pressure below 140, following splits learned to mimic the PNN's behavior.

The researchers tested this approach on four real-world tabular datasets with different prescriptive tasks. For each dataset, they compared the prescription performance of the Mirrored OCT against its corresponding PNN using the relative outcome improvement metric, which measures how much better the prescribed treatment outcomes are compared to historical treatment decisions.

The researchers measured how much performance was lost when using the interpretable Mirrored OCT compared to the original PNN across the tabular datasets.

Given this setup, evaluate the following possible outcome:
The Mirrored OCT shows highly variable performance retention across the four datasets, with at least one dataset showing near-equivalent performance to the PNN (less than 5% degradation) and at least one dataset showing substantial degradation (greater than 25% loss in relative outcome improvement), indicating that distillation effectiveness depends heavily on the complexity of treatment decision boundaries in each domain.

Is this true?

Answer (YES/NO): NO